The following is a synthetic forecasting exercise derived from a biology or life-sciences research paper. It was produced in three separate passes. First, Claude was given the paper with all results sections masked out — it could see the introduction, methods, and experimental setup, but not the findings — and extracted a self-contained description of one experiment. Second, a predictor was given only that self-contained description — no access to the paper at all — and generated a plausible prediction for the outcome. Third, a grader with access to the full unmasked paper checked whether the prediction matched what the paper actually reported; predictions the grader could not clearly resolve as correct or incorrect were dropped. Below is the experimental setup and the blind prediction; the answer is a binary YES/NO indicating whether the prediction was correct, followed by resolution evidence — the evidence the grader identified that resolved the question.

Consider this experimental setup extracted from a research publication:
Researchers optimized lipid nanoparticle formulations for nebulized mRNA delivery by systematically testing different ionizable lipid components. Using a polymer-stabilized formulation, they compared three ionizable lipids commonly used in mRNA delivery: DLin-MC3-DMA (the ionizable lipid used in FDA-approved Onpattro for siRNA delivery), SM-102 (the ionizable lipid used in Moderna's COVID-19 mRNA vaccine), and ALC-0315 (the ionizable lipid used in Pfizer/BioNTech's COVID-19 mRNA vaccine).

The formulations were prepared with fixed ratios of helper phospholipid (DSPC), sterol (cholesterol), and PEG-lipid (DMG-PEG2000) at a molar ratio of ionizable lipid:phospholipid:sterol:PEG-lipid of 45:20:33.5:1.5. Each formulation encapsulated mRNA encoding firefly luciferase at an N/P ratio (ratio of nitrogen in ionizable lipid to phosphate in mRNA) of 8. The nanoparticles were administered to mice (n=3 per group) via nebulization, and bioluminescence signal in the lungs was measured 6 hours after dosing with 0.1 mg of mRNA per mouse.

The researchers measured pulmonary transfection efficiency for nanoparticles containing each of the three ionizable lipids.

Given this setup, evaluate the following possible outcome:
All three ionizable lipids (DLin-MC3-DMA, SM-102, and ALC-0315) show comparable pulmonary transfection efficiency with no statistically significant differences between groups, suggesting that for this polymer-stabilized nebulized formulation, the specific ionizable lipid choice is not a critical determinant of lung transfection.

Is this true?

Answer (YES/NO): NO